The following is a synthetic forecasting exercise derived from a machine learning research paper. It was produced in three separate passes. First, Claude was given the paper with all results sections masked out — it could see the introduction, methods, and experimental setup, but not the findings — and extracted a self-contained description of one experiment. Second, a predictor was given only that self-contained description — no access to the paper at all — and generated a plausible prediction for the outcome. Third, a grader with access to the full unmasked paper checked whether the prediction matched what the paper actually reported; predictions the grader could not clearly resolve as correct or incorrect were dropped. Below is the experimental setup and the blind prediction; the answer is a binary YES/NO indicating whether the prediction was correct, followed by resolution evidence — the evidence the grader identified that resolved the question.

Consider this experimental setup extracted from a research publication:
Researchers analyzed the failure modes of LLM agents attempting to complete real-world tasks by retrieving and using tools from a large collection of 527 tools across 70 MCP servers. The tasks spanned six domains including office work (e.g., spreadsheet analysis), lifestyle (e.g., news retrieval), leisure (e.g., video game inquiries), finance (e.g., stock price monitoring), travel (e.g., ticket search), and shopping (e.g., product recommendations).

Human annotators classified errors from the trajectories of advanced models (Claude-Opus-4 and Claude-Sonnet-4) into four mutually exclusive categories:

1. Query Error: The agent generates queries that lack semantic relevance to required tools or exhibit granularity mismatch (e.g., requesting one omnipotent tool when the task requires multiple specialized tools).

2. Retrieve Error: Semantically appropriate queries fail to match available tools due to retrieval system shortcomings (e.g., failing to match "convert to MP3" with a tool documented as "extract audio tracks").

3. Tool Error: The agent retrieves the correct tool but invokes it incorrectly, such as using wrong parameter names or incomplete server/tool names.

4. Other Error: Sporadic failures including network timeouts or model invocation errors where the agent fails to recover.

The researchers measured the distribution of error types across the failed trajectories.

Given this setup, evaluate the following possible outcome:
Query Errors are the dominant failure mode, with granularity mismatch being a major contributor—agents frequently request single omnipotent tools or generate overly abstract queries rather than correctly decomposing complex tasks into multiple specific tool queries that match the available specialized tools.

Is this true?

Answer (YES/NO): NO